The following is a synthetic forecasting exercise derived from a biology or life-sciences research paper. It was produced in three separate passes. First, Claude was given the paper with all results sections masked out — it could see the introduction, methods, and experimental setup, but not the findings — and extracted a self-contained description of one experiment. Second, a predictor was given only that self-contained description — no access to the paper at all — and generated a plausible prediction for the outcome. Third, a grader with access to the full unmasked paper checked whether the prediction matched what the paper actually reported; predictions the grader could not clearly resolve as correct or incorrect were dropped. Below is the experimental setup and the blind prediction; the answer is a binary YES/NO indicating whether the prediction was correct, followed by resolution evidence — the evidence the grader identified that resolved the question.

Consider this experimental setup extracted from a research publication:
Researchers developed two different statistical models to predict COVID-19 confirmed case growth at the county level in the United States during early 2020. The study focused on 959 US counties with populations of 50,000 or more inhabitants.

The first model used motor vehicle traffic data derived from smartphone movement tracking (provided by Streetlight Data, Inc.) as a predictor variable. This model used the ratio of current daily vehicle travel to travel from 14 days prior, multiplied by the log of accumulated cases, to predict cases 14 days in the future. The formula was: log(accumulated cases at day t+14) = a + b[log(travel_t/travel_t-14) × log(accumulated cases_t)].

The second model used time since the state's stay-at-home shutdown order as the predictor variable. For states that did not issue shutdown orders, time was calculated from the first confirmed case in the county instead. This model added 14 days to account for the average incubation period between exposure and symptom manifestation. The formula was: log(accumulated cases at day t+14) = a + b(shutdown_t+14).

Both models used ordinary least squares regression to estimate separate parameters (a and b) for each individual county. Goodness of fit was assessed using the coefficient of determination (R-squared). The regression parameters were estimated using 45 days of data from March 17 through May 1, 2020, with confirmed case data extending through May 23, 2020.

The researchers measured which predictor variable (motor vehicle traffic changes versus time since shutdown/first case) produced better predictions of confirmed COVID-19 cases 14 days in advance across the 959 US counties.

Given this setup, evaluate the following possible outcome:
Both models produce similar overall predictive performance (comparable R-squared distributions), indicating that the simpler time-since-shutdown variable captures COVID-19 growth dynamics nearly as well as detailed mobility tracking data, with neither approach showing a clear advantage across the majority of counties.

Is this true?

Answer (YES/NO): NO